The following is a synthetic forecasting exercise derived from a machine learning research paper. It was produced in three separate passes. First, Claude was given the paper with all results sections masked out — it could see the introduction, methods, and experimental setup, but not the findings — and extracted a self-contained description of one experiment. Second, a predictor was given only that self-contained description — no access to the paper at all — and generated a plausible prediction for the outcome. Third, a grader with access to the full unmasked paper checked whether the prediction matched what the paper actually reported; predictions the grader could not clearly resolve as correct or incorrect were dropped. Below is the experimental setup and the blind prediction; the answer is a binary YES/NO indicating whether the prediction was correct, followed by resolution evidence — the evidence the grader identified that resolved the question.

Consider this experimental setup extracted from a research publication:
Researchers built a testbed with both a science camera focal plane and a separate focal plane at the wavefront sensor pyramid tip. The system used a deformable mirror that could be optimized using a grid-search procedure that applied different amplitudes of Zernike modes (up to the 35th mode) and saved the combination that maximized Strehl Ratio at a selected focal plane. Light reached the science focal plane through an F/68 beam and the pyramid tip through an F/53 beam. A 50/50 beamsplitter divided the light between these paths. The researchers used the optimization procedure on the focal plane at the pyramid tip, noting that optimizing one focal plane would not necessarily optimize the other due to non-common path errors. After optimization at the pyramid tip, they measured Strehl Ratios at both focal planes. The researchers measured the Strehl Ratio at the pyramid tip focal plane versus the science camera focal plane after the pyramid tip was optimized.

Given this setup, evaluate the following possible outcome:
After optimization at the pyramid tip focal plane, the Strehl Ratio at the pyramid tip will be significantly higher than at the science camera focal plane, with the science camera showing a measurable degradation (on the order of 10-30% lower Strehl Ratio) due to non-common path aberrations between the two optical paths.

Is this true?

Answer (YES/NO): YES